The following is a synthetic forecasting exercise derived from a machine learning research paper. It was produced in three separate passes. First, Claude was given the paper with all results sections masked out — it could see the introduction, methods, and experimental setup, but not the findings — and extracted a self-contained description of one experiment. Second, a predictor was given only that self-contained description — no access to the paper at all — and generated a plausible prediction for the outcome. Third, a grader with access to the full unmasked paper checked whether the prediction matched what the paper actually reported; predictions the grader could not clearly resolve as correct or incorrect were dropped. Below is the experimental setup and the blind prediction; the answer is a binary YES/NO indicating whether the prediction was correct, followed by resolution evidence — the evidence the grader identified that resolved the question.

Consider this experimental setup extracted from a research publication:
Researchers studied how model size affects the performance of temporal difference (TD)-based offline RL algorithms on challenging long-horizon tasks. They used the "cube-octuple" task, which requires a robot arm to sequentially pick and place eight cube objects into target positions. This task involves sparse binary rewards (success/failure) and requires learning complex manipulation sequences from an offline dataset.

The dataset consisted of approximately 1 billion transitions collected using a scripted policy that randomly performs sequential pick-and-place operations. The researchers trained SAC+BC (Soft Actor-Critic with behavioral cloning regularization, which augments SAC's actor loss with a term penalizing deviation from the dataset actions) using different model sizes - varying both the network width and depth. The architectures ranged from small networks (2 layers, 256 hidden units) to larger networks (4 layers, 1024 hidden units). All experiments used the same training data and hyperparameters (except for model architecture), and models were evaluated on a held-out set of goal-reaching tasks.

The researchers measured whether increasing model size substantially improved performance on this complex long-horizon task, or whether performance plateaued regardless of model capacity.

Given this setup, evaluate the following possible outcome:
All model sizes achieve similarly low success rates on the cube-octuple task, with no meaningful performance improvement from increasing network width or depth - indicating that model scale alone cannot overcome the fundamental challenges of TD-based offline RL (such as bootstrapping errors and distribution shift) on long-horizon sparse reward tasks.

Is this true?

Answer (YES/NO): YES